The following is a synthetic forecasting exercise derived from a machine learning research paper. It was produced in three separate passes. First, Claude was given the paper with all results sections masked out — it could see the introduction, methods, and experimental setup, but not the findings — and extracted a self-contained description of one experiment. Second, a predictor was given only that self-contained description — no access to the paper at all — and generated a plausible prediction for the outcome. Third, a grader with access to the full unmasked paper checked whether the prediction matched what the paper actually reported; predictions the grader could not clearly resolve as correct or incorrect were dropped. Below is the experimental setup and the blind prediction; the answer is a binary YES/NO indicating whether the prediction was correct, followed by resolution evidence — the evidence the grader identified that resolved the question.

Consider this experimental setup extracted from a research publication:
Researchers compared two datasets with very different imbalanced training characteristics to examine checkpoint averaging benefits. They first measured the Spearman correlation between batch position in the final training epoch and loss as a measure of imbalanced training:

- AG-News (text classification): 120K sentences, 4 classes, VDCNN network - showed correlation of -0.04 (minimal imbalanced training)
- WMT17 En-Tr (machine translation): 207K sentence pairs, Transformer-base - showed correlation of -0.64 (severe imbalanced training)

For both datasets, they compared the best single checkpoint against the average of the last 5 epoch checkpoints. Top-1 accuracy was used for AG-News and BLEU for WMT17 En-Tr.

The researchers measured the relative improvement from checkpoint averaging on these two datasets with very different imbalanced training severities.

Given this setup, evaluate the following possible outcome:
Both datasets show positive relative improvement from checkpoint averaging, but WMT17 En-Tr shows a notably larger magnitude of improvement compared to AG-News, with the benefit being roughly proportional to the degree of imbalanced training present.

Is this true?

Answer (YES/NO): NO